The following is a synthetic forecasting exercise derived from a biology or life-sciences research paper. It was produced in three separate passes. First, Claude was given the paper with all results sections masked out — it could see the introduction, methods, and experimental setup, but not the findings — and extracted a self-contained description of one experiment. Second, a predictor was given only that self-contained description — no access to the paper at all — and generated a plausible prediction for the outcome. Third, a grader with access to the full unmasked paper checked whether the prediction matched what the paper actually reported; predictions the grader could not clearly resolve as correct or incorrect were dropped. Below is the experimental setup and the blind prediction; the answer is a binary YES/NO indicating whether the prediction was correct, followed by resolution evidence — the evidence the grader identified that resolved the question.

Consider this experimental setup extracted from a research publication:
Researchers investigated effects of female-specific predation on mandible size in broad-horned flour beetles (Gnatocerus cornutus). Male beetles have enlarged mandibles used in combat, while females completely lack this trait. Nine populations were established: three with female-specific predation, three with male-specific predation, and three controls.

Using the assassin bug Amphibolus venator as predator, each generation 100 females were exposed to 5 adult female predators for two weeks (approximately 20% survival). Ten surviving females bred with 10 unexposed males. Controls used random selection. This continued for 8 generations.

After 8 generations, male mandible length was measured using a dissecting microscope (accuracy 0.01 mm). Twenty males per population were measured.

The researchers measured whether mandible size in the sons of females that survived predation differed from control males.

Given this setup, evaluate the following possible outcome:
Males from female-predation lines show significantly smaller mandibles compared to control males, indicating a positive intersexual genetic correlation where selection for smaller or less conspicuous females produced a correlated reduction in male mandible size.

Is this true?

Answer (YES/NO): NO